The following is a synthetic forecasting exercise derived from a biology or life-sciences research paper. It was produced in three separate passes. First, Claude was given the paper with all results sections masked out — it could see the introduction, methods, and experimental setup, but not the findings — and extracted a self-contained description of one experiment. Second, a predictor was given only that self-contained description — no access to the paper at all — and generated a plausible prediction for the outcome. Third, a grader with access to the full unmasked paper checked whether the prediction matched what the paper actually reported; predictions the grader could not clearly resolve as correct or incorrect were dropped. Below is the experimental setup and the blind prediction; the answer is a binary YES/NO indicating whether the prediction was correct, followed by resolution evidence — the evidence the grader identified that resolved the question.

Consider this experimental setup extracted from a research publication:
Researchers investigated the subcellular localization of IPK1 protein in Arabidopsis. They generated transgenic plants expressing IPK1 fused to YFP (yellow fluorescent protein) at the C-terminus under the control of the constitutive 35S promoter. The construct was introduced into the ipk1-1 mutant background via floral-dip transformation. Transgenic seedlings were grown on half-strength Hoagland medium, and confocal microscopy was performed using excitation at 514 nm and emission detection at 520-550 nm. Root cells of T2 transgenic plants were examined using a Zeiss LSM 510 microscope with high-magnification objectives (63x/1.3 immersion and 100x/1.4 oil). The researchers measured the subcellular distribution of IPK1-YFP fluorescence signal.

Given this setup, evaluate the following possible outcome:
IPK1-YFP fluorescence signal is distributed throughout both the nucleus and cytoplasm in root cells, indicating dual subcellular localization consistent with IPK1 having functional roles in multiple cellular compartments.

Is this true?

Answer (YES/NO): YES